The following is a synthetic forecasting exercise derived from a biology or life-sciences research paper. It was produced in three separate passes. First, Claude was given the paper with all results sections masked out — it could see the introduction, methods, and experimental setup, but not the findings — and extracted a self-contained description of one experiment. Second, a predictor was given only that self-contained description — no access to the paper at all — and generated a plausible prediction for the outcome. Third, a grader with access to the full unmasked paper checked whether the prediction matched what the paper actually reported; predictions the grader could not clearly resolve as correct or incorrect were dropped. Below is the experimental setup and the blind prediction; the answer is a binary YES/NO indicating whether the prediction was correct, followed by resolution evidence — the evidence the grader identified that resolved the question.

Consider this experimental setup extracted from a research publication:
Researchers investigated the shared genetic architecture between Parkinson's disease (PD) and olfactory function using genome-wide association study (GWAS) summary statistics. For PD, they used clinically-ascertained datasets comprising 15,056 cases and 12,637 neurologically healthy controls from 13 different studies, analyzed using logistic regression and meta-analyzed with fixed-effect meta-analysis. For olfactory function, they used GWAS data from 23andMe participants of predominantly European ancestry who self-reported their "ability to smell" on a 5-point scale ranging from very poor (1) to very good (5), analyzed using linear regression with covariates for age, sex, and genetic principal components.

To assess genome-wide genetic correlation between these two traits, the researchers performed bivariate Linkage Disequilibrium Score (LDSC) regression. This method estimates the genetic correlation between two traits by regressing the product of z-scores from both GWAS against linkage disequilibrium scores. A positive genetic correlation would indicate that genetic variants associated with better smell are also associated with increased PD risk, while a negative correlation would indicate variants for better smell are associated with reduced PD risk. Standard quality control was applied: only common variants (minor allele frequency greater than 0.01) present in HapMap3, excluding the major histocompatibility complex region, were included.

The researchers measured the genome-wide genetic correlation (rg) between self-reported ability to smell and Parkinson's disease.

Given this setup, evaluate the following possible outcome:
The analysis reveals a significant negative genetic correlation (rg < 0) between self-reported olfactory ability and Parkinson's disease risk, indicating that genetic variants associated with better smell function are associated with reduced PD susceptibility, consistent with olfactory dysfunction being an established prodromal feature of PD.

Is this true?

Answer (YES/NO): YES